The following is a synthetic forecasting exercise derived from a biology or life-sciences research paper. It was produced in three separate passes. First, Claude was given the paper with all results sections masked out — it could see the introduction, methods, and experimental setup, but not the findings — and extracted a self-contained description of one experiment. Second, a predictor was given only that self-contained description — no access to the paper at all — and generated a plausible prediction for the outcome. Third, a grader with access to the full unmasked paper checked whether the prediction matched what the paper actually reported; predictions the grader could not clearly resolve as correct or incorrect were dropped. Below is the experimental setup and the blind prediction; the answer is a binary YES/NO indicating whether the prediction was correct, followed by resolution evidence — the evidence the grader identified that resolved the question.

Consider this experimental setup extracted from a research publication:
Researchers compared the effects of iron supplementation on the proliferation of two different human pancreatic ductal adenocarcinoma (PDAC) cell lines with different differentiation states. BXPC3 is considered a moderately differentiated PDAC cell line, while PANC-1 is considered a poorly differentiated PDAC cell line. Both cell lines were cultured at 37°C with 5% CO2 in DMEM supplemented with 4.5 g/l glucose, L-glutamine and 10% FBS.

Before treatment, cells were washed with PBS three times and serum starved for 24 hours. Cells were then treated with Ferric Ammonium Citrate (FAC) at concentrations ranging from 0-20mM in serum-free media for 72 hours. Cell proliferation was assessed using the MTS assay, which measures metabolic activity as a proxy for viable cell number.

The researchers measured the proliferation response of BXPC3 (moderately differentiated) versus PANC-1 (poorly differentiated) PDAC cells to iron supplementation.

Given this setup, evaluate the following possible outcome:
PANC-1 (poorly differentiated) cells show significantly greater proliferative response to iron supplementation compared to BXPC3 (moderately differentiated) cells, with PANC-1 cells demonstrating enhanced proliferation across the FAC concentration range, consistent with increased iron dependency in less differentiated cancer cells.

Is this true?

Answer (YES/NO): NO